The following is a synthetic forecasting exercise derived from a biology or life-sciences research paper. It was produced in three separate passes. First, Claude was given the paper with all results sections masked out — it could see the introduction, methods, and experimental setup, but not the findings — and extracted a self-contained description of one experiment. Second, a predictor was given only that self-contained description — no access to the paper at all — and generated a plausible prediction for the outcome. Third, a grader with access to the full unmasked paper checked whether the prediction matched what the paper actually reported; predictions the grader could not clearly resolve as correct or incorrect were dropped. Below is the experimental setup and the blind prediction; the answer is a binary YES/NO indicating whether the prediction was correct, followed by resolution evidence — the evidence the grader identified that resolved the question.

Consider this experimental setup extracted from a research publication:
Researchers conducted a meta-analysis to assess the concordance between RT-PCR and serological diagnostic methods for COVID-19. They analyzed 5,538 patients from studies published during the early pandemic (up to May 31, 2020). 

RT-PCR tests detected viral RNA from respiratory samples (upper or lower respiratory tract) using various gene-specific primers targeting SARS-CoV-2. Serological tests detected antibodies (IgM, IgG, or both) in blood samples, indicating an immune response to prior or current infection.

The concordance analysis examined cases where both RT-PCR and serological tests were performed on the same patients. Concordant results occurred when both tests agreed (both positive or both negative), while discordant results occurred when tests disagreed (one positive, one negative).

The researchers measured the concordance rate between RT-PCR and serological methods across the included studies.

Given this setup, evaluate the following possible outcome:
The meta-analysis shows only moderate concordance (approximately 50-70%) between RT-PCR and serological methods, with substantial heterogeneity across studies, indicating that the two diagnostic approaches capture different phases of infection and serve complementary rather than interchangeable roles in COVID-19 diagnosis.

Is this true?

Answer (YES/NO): NO